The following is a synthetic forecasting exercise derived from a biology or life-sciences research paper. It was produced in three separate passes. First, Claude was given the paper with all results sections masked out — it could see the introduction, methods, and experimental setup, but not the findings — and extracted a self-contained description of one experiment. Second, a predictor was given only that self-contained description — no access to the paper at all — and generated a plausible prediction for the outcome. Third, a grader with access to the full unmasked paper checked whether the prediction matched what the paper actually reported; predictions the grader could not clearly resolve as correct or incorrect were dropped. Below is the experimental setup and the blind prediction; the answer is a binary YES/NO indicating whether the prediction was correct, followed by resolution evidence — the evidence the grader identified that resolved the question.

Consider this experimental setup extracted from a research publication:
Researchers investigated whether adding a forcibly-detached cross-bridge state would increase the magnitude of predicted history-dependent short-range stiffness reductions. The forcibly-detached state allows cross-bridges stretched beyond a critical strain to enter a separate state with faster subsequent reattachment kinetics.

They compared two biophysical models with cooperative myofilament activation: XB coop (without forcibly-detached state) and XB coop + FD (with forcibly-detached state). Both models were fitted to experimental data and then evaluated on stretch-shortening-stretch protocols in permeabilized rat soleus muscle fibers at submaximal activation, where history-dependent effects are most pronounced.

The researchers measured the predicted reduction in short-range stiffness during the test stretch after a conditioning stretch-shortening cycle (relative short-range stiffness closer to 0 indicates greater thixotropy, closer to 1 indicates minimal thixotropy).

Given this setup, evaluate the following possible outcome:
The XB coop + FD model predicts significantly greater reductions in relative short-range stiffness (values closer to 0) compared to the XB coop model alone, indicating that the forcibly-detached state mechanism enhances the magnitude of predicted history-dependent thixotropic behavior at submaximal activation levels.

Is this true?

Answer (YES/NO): NO